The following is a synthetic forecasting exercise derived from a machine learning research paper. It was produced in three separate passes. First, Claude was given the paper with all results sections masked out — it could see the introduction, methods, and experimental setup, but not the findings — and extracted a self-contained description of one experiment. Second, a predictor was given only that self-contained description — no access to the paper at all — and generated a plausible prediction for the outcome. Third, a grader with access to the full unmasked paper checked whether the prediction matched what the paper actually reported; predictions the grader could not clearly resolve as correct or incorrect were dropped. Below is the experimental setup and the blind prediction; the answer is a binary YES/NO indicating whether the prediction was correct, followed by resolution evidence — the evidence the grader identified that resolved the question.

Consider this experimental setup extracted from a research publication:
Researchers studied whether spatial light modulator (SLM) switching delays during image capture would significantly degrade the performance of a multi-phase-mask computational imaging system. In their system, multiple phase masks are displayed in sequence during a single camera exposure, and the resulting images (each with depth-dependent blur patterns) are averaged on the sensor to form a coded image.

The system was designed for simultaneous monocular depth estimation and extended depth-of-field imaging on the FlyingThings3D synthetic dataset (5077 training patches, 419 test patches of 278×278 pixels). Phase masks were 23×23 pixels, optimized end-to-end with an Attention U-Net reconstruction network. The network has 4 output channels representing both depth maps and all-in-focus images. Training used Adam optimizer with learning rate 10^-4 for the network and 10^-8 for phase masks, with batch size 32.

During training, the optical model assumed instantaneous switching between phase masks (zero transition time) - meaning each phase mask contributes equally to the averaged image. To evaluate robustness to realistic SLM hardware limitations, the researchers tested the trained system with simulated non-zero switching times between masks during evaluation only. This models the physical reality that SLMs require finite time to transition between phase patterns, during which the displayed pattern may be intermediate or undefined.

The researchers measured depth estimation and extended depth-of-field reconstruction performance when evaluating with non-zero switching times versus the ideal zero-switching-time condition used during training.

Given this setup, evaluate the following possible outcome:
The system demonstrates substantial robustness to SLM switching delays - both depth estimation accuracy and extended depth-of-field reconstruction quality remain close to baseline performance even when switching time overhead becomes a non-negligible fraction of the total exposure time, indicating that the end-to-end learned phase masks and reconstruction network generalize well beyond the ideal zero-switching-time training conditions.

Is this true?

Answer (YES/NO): YES